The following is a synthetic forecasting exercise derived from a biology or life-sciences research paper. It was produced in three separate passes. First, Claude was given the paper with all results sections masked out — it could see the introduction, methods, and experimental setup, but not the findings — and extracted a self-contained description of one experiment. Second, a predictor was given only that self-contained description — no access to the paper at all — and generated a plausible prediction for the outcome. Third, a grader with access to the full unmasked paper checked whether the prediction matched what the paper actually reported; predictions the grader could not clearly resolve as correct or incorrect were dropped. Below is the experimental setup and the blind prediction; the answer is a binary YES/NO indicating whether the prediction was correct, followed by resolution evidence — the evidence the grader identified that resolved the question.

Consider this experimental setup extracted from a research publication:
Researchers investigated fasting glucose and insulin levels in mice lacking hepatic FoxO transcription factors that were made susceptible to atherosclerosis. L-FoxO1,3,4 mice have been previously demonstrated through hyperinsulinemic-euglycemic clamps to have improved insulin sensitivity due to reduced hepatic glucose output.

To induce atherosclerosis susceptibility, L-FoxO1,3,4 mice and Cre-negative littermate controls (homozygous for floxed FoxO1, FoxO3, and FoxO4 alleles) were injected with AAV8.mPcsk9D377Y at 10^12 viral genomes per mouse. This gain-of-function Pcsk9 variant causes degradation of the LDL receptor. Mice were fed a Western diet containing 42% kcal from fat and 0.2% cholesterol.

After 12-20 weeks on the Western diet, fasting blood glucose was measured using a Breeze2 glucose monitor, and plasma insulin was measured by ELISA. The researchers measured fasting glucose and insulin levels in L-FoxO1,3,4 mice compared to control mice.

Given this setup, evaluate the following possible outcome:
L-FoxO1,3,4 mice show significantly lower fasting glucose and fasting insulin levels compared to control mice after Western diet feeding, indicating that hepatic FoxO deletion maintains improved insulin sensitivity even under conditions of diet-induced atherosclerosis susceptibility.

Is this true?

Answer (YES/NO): YES